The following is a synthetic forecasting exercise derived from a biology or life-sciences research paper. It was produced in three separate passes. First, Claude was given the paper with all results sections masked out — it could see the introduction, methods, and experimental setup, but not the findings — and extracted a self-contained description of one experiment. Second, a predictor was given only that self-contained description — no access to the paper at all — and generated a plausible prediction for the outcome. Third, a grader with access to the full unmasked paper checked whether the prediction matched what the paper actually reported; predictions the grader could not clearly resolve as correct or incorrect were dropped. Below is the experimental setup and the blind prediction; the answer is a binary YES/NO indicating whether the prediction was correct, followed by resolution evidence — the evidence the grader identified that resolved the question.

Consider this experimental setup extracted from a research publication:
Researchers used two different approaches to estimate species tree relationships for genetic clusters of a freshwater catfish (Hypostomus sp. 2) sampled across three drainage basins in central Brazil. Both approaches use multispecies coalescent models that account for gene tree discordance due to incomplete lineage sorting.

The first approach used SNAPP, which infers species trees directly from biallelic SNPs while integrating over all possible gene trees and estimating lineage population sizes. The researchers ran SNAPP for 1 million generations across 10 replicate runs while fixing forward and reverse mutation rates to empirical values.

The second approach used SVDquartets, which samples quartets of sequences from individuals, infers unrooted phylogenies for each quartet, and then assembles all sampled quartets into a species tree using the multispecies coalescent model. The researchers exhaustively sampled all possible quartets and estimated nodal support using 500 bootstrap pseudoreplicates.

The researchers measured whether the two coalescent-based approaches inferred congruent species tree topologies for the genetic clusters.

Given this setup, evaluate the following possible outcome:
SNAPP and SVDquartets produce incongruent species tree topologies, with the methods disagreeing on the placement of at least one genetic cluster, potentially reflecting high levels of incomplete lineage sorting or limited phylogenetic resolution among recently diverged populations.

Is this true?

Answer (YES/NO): NO